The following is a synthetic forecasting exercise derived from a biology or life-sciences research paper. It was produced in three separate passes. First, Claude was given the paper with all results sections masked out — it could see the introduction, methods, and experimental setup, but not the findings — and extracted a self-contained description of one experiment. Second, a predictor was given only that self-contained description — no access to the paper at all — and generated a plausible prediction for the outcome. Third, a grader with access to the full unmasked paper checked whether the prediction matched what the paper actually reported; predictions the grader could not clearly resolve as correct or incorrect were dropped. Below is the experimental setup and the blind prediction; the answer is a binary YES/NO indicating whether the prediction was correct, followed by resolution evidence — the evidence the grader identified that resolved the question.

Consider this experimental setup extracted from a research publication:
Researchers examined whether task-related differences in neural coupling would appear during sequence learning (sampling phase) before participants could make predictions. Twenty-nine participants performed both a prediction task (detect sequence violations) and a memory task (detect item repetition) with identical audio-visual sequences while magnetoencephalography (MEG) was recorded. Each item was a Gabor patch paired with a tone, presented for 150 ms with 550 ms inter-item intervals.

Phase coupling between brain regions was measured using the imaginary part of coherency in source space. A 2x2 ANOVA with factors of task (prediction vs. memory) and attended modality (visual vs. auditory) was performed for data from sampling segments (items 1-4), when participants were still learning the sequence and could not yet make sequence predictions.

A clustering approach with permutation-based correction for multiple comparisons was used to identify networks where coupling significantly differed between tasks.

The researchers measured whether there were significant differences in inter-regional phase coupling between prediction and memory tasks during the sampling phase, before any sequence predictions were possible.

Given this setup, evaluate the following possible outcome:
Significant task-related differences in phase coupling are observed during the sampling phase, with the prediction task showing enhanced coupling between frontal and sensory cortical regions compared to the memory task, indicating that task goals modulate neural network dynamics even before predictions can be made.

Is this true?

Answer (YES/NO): NO